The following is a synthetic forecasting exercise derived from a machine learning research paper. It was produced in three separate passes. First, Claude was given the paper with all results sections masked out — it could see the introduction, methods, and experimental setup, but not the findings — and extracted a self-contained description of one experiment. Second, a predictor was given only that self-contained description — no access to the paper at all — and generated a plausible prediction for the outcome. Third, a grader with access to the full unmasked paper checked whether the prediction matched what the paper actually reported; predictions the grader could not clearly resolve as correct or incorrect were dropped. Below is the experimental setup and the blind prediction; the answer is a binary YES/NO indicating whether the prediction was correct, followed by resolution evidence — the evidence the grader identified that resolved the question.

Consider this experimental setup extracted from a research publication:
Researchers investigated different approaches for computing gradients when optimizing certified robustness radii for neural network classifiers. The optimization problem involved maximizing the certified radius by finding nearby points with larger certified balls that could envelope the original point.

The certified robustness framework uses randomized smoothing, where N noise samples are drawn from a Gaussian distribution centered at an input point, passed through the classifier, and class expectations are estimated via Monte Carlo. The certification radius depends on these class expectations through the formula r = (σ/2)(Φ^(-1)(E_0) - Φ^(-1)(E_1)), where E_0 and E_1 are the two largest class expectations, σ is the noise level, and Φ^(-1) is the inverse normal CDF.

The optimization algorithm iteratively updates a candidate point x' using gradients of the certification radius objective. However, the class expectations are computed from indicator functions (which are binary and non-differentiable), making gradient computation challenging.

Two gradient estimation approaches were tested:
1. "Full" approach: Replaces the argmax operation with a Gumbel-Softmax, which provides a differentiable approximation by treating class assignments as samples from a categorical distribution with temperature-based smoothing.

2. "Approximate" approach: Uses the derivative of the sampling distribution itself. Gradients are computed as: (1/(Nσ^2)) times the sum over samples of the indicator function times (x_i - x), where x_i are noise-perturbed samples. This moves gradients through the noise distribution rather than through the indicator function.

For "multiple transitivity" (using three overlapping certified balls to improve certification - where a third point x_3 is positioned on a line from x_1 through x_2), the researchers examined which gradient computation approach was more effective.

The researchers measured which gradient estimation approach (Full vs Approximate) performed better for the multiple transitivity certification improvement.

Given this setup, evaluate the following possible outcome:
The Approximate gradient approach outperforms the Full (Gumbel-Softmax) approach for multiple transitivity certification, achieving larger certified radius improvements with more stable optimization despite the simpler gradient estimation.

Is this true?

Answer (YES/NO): NO